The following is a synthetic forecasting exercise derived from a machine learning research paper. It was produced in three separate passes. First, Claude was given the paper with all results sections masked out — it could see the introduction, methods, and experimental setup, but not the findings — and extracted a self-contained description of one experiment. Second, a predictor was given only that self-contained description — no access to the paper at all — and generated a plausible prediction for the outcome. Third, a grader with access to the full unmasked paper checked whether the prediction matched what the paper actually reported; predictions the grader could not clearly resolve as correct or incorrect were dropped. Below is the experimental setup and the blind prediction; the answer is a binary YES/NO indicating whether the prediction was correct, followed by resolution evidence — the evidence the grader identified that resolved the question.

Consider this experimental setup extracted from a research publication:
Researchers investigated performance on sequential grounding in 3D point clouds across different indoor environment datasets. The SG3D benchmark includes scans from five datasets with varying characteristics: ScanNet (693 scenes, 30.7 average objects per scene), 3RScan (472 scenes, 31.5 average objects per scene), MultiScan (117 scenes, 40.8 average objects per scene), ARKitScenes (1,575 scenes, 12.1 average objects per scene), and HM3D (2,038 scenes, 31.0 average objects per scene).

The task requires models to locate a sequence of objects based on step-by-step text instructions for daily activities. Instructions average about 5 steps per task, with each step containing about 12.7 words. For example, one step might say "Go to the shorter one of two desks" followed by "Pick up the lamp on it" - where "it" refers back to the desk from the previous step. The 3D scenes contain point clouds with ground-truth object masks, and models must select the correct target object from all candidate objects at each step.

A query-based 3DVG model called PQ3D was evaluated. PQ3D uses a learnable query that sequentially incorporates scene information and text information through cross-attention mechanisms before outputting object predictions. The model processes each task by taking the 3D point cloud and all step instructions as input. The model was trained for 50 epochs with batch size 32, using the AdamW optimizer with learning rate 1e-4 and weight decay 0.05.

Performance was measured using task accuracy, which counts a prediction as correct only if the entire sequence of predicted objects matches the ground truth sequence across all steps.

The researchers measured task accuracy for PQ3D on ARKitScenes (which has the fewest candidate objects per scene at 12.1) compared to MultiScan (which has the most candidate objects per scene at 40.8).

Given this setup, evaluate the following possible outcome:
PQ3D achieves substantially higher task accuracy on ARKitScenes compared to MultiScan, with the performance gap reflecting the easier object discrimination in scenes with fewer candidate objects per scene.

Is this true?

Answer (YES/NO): YES